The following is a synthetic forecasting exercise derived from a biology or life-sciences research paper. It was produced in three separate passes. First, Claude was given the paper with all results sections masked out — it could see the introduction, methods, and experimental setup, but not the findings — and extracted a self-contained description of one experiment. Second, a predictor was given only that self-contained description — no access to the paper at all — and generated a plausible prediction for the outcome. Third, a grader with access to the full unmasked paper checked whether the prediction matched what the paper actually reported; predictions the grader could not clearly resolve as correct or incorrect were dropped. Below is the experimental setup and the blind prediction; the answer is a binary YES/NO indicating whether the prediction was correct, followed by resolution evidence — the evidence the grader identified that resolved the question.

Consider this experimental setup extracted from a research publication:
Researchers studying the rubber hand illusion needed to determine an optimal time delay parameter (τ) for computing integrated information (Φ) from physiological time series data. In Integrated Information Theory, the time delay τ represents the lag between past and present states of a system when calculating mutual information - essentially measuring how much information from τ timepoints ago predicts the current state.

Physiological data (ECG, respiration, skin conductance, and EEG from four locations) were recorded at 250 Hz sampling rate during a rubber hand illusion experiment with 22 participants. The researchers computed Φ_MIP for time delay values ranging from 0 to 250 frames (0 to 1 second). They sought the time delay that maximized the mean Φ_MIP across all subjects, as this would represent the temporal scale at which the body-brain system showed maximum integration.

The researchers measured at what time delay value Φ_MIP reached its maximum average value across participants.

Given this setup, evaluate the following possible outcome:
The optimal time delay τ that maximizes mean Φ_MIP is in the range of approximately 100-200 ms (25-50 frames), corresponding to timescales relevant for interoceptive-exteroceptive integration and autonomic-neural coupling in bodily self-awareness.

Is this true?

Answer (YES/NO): YES